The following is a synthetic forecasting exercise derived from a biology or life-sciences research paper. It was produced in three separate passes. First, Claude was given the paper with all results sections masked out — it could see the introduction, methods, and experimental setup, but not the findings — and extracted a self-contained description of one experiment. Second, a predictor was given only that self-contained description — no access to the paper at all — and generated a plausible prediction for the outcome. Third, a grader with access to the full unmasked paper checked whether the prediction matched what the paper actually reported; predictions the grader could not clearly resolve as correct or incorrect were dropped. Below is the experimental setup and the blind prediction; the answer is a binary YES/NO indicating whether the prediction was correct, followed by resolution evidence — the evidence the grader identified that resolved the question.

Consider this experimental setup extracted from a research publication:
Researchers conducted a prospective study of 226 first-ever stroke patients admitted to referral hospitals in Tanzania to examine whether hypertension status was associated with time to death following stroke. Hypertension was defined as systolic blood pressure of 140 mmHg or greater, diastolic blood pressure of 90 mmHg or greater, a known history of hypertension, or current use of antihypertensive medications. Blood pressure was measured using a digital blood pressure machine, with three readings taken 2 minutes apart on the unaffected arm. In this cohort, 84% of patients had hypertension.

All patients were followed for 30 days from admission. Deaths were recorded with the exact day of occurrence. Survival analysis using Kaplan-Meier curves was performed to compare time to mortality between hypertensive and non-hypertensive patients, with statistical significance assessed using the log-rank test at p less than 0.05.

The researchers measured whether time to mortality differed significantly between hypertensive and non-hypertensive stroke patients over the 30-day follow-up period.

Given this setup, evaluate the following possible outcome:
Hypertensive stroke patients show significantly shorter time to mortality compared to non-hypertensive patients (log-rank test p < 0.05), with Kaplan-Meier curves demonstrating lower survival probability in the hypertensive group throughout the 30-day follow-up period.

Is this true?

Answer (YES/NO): NO